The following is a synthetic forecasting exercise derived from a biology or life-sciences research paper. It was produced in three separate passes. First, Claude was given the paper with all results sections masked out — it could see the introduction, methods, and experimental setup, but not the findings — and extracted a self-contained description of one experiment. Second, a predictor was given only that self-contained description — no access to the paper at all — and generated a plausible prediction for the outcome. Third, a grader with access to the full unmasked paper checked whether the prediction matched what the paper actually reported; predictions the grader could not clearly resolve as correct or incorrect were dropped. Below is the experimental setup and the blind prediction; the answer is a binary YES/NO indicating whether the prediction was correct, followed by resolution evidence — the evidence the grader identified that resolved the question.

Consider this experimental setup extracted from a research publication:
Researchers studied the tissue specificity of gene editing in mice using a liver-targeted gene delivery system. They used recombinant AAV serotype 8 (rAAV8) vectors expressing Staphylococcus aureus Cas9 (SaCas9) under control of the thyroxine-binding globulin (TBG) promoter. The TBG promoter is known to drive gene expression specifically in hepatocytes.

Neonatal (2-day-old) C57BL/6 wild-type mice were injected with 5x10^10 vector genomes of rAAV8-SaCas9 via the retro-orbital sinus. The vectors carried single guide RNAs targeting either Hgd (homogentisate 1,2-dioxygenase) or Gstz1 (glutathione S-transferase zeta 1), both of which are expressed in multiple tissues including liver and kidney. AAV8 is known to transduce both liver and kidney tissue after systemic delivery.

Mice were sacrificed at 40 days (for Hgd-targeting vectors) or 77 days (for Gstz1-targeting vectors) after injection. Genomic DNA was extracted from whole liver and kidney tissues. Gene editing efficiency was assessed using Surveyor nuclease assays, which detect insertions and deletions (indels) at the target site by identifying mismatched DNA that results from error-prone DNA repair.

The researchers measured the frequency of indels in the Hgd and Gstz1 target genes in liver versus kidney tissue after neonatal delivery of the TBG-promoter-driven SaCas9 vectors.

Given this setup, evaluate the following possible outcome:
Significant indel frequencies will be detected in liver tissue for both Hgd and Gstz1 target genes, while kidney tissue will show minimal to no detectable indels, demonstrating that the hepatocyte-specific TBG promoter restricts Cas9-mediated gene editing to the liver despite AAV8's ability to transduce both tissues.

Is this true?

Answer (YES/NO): YES